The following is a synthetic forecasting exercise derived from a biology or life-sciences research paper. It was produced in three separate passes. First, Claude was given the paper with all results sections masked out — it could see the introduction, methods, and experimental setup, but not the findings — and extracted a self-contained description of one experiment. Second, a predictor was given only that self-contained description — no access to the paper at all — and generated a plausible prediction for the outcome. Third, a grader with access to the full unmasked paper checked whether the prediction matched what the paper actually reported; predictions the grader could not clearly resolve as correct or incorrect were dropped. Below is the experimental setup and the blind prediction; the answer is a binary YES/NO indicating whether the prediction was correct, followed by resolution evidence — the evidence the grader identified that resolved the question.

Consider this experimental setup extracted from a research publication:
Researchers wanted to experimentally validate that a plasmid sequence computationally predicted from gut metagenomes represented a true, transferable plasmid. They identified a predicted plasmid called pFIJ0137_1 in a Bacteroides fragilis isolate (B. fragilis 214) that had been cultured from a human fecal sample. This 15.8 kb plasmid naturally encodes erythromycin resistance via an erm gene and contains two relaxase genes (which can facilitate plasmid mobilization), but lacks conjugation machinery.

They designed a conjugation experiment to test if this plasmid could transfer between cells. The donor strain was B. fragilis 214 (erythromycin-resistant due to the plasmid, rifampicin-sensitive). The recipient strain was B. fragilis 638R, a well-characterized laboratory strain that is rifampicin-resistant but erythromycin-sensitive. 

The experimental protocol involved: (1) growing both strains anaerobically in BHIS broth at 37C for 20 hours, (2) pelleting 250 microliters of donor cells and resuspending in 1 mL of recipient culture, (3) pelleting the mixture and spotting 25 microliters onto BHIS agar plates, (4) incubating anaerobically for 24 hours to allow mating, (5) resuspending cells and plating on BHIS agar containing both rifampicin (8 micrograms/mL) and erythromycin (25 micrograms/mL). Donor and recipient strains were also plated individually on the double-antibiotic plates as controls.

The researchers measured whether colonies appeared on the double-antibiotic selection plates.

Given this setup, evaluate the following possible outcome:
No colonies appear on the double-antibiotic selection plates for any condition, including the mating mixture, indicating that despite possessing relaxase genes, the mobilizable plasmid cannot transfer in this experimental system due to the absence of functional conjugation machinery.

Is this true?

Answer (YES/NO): NO